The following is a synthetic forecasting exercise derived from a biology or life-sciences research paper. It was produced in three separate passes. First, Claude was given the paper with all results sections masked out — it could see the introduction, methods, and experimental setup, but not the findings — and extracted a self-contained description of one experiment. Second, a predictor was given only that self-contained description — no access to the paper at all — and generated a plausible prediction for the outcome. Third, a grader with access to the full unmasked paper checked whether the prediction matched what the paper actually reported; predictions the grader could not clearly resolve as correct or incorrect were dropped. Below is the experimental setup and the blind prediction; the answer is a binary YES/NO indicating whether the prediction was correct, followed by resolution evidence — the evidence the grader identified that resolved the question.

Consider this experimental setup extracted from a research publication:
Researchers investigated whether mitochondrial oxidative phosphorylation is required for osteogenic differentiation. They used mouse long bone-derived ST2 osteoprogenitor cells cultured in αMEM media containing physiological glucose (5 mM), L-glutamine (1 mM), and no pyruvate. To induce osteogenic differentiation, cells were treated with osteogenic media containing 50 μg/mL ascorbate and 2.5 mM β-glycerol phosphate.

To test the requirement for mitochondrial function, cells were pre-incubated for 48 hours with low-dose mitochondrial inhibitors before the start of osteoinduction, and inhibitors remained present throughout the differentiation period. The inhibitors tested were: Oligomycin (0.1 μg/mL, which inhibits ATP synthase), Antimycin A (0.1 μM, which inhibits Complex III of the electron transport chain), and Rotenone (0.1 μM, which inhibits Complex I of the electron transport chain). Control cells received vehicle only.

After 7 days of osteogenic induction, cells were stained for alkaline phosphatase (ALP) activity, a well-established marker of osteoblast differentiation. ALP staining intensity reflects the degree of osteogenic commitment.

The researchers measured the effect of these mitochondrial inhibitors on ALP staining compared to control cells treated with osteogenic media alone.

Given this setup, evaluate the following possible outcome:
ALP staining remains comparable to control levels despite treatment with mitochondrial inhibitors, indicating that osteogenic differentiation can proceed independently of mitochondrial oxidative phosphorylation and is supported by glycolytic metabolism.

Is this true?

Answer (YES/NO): NO